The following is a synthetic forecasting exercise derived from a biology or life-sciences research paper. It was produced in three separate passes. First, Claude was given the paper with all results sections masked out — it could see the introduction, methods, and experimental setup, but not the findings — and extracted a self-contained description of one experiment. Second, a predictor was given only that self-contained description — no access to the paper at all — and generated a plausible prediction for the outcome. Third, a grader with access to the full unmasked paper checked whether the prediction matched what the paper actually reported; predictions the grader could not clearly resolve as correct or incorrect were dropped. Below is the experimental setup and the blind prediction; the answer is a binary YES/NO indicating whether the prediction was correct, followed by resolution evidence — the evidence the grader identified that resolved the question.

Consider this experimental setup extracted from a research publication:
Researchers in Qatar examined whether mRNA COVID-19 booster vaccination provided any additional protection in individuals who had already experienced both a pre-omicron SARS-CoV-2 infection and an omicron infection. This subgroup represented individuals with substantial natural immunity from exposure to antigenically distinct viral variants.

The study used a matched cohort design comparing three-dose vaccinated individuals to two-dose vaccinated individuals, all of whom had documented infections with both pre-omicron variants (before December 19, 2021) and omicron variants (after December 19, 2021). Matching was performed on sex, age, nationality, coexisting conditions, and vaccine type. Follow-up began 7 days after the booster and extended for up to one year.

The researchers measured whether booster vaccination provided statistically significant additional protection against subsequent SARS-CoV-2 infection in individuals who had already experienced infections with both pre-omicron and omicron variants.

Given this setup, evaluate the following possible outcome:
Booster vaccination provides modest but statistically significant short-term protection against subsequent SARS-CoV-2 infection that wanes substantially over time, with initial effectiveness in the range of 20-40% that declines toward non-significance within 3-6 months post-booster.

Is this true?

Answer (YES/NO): NO